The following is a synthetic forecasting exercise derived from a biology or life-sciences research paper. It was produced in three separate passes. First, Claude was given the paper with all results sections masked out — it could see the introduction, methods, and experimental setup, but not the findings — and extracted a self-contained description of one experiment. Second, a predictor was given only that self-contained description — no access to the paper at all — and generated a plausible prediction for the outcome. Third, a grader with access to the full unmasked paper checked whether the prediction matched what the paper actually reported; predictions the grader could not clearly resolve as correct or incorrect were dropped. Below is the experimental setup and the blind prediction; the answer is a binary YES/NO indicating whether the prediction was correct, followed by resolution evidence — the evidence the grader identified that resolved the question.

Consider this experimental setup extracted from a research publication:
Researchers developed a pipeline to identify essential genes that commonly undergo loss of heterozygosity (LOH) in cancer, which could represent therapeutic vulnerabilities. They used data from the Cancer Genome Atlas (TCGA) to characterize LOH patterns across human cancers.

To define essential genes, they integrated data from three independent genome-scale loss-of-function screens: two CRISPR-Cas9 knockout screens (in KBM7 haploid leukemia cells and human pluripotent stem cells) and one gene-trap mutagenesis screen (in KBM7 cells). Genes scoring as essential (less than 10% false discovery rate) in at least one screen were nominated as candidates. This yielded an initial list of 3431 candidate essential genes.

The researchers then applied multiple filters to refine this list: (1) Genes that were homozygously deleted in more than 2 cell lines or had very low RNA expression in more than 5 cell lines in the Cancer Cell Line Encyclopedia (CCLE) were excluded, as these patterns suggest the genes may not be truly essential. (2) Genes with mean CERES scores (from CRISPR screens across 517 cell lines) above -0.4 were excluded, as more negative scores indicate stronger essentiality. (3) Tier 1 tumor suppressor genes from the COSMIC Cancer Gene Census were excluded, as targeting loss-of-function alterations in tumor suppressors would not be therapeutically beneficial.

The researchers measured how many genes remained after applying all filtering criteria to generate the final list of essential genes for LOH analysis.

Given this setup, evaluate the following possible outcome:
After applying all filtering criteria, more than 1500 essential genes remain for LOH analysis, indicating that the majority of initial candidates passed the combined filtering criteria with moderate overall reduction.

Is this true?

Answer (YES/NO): NO